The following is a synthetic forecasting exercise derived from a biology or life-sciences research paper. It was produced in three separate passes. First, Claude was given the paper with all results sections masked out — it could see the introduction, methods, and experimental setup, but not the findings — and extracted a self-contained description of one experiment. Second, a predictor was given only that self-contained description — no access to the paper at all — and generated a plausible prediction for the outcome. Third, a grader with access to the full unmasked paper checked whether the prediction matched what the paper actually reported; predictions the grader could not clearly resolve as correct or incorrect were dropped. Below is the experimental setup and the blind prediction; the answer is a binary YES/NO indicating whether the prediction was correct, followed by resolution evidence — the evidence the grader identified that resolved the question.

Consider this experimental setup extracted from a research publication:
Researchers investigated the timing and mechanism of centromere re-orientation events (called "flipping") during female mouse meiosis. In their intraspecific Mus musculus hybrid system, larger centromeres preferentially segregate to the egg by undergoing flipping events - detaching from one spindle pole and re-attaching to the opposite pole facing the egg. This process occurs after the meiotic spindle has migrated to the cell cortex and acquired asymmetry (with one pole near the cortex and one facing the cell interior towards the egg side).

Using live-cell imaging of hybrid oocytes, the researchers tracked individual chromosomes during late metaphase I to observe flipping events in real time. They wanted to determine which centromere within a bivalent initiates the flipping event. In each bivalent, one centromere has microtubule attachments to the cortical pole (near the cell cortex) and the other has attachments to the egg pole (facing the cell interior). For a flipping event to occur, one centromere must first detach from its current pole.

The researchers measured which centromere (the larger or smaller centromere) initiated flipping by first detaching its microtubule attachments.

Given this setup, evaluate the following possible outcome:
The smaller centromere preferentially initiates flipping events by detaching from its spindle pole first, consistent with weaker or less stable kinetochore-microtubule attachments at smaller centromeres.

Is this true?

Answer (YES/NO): NO